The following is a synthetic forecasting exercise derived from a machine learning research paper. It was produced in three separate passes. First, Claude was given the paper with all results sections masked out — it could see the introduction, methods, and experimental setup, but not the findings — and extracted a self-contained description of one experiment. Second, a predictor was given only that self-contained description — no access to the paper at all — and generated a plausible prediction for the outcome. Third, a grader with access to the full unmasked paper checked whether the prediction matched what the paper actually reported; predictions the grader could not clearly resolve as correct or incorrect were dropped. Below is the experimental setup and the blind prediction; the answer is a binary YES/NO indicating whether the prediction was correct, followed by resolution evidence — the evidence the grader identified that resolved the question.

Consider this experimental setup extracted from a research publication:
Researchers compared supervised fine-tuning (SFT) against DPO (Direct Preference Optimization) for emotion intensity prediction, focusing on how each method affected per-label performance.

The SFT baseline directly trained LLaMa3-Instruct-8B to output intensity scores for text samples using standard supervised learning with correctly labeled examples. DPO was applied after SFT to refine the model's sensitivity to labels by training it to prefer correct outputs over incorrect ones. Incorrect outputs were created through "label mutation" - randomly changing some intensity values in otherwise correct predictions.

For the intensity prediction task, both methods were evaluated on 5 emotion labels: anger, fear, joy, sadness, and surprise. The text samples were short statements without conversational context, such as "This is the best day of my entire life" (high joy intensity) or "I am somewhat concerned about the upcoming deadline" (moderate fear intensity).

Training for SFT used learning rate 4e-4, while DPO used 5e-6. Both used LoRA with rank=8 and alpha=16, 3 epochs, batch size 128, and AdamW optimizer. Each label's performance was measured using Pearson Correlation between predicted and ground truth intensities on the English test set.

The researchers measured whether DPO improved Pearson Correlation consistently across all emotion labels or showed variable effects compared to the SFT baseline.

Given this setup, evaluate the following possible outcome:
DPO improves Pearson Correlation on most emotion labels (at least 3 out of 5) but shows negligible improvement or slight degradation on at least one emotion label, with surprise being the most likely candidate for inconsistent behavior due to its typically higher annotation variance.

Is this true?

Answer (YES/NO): NO